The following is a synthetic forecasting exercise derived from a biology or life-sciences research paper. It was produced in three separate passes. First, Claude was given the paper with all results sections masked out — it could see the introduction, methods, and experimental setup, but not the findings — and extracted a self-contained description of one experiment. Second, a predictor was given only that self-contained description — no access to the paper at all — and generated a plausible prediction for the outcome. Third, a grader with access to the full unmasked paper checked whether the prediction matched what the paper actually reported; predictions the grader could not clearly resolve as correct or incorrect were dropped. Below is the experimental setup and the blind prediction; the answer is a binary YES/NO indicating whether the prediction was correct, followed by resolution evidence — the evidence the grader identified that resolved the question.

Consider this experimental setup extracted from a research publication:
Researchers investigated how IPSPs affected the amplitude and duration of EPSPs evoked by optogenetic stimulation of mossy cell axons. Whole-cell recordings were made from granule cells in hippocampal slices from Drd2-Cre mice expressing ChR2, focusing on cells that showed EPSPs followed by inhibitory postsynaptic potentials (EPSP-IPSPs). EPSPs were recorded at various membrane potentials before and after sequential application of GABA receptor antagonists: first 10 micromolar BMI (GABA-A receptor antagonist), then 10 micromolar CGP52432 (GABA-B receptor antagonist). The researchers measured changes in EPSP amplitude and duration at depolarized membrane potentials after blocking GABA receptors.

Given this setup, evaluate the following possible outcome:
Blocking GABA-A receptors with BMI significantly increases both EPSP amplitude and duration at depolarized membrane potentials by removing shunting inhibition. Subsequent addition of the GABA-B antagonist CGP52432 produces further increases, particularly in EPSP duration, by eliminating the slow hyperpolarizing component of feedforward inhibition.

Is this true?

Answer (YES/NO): NO